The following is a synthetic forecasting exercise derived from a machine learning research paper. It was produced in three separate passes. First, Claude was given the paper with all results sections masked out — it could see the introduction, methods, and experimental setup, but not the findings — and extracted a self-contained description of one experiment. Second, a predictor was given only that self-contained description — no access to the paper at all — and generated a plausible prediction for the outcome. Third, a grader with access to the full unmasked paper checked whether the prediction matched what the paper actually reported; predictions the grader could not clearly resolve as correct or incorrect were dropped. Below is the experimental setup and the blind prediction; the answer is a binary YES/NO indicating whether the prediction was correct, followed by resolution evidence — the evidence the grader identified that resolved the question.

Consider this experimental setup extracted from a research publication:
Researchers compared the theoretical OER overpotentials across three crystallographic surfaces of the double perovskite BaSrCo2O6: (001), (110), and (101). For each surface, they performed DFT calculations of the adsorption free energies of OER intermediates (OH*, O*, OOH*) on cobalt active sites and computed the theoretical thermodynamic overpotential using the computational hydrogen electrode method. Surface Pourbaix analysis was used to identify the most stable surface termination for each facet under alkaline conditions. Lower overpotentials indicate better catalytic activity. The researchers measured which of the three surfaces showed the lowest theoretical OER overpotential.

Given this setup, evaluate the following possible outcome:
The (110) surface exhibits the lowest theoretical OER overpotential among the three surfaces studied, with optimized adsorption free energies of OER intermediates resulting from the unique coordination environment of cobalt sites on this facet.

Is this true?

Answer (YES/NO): NO